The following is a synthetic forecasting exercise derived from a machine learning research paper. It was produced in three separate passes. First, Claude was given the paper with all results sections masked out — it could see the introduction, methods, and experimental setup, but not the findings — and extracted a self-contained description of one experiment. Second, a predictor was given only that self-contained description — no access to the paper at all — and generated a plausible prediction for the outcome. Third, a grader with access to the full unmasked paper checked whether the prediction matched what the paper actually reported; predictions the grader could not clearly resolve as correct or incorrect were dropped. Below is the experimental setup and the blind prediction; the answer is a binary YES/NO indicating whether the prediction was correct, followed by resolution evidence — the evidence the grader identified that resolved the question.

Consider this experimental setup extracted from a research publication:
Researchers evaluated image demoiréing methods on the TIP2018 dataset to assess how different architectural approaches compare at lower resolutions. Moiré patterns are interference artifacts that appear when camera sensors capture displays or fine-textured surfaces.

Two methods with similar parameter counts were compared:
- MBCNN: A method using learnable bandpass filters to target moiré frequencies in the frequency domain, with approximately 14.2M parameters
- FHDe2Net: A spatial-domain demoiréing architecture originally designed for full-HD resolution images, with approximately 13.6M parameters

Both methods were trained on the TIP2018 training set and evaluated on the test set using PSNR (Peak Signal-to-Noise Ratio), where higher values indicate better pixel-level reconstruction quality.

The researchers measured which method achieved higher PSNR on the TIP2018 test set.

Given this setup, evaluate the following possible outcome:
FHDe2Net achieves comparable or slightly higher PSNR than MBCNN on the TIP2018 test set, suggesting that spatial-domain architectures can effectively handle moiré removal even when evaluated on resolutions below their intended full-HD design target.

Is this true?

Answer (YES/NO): NO